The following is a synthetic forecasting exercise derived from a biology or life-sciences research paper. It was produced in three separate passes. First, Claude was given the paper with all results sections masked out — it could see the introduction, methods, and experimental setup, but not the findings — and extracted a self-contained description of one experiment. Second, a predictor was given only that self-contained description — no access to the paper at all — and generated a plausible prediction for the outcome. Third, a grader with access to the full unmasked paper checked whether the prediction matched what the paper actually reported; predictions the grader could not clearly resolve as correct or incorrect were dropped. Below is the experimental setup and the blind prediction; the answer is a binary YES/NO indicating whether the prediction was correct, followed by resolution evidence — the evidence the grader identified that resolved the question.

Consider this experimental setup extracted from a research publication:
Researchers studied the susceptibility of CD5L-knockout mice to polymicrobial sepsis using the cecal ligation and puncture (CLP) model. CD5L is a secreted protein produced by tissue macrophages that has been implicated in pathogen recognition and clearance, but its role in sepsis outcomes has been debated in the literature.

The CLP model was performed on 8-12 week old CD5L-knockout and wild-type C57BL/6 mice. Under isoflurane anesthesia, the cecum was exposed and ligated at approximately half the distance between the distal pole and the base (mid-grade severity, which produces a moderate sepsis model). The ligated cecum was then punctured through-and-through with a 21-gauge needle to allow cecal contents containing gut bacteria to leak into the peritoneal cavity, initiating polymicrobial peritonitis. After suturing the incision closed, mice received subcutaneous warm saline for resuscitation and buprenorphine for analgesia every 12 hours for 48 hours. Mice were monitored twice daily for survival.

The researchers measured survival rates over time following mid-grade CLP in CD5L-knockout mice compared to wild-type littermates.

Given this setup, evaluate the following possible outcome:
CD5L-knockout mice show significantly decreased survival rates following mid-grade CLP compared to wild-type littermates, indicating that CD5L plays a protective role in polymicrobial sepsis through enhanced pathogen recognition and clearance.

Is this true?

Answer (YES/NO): YES